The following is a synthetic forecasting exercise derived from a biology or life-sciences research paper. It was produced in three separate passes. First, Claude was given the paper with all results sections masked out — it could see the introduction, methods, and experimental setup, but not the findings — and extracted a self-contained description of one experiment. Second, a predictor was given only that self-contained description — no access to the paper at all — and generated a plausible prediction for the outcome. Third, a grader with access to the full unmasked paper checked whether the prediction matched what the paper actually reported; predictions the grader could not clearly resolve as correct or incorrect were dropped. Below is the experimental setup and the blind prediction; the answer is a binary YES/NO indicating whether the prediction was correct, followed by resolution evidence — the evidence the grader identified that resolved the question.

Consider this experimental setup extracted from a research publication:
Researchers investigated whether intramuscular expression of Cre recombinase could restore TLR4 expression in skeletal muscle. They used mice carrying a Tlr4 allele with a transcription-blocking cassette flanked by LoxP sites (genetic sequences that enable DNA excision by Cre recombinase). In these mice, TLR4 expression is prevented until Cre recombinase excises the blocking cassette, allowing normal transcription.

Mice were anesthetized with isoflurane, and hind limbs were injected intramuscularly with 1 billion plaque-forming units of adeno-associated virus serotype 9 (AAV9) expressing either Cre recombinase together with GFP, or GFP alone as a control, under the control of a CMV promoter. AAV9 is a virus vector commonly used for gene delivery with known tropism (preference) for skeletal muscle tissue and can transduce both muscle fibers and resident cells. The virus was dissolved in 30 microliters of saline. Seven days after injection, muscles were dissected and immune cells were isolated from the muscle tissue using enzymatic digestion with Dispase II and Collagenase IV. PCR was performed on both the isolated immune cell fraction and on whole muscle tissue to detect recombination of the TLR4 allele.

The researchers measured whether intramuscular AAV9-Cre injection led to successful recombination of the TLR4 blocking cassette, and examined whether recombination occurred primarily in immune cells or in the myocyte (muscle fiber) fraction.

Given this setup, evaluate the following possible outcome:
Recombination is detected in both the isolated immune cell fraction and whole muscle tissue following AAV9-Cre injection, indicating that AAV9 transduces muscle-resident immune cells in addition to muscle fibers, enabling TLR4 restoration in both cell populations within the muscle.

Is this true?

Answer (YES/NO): NO